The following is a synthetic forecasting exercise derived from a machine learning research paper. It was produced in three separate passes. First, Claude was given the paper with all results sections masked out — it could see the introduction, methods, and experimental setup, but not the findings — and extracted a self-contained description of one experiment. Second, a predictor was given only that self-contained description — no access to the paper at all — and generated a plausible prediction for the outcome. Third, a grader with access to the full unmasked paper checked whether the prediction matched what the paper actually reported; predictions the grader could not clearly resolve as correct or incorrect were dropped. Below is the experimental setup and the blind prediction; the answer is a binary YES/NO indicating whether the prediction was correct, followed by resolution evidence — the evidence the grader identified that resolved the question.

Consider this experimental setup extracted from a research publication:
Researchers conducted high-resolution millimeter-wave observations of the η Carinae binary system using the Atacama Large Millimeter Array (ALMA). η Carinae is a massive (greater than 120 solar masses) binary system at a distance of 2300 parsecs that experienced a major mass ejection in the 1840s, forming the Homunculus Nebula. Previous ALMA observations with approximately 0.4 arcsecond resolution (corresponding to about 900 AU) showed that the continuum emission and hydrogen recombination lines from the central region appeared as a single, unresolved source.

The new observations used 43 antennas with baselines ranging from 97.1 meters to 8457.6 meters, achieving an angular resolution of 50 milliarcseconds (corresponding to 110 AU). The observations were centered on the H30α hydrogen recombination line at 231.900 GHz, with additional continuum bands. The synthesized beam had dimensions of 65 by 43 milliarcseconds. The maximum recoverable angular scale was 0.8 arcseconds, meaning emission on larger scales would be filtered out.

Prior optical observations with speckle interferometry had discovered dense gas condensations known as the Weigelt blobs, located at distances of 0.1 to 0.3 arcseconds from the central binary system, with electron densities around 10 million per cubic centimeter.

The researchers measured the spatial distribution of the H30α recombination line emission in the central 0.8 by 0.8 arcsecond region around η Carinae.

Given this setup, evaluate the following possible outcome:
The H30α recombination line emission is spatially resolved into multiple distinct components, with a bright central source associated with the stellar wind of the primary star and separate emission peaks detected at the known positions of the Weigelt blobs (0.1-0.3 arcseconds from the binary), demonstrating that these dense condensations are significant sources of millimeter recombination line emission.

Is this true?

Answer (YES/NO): NO